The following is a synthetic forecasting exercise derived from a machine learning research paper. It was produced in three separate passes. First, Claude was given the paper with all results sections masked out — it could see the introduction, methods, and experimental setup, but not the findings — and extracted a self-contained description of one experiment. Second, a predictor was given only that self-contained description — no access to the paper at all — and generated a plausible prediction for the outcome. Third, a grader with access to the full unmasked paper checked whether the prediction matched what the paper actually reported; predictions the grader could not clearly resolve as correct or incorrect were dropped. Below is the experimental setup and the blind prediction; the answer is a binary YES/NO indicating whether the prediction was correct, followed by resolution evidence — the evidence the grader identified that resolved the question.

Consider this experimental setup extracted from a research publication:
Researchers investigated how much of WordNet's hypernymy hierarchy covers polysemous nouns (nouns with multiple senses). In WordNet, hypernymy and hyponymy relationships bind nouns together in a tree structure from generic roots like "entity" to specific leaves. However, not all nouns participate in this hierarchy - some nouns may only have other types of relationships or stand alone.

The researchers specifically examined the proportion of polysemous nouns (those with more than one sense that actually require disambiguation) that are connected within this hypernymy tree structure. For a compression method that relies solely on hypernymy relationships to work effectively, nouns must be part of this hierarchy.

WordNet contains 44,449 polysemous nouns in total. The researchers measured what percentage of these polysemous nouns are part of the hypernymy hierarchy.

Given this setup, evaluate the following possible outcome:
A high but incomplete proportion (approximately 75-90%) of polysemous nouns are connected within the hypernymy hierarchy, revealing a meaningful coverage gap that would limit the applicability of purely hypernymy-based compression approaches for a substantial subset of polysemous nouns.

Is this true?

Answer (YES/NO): NO